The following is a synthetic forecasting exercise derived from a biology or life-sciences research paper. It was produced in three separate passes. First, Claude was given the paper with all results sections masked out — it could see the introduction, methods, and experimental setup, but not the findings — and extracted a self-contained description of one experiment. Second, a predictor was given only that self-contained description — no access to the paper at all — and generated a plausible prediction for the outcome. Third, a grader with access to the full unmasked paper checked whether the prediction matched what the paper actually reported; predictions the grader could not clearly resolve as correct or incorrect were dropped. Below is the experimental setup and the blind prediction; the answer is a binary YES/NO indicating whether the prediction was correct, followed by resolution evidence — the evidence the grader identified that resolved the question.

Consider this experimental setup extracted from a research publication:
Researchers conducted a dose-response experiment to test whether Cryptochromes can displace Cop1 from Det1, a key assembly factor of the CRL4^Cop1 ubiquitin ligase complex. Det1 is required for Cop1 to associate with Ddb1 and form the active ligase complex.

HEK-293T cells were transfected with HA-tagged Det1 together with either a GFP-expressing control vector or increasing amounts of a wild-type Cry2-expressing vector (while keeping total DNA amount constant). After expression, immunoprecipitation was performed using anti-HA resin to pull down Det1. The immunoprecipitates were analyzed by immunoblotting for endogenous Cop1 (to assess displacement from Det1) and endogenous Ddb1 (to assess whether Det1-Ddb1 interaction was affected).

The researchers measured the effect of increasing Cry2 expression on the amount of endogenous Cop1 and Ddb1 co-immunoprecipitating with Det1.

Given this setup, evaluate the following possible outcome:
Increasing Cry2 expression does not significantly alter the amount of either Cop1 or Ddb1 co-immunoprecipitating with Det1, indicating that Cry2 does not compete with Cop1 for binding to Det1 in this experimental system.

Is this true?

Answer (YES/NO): NO